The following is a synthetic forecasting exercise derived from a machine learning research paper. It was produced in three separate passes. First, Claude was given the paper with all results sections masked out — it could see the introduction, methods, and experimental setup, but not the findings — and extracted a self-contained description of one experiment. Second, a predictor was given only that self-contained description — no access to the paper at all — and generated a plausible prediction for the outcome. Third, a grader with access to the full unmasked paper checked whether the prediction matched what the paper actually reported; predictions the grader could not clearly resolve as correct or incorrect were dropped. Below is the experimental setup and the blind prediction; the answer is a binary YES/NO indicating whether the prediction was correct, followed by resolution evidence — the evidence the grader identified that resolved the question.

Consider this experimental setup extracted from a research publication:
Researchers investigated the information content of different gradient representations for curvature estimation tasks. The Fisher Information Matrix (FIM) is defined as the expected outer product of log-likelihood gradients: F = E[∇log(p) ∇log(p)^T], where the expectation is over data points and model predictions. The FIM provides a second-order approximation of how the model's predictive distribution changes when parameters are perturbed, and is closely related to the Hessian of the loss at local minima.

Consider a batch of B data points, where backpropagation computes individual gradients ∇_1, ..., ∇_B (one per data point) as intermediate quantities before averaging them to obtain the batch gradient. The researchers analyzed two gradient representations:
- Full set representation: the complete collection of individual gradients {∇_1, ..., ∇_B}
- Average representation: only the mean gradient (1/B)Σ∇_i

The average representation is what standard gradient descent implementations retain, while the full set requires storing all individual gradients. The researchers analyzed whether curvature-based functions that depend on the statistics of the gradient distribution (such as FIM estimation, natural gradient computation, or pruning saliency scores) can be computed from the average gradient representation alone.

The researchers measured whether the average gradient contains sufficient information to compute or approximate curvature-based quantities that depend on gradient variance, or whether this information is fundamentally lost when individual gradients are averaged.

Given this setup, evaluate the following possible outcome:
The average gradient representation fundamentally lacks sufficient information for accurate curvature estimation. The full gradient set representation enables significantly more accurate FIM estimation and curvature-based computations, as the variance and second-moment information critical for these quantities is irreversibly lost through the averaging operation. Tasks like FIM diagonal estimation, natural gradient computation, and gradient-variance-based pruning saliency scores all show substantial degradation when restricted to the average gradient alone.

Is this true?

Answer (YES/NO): YES